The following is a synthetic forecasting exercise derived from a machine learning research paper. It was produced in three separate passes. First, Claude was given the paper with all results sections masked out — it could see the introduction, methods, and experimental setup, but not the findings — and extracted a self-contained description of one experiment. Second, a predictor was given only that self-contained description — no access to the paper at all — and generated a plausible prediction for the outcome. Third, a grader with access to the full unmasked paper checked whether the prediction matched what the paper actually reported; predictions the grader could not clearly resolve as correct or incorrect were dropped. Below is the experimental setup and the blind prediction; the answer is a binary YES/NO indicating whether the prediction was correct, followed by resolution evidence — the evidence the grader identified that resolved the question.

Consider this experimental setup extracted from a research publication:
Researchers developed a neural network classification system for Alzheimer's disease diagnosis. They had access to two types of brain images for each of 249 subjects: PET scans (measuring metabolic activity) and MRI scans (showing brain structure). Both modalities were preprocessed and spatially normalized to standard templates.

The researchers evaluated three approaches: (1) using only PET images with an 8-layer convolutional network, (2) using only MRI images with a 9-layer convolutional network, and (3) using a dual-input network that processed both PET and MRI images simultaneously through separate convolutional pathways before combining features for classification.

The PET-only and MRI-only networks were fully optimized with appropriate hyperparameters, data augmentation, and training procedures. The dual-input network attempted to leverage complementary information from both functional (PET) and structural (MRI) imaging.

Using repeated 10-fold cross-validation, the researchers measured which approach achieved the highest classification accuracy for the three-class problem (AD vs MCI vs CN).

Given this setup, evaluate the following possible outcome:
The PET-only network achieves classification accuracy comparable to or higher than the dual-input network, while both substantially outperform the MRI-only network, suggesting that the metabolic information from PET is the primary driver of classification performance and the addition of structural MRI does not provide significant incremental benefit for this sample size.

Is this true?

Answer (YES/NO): NO